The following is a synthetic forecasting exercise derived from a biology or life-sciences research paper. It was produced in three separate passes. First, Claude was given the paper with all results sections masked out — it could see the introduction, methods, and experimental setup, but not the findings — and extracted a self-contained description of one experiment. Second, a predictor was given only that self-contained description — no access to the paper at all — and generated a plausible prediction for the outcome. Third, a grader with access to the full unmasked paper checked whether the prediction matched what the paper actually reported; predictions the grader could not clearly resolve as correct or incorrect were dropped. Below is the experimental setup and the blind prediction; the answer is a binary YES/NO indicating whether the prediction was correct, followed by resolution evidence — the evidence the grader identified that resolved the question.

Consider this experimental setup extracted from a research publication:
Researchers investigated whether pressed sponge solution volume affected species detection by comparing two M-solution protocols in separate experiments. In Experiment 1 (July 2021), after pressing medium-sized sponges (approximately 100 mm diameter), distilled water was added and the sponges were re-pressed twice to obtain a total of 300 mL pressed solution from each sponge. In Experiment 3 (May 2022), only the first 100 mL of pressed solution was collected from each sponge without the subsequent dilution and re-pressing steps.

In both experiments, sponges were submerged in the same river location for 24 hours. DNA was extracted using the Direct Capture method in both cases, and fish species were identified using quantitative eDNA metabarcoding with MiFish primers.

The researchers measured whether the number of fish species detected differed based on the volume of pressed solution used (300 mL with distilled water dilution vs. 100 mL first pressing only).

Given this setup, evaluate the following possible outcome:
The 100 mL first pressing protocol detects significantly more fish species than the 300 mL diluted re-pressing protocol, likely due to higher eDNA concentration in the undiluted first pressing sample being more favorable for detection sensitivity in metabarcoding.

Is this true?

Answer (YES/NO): NO